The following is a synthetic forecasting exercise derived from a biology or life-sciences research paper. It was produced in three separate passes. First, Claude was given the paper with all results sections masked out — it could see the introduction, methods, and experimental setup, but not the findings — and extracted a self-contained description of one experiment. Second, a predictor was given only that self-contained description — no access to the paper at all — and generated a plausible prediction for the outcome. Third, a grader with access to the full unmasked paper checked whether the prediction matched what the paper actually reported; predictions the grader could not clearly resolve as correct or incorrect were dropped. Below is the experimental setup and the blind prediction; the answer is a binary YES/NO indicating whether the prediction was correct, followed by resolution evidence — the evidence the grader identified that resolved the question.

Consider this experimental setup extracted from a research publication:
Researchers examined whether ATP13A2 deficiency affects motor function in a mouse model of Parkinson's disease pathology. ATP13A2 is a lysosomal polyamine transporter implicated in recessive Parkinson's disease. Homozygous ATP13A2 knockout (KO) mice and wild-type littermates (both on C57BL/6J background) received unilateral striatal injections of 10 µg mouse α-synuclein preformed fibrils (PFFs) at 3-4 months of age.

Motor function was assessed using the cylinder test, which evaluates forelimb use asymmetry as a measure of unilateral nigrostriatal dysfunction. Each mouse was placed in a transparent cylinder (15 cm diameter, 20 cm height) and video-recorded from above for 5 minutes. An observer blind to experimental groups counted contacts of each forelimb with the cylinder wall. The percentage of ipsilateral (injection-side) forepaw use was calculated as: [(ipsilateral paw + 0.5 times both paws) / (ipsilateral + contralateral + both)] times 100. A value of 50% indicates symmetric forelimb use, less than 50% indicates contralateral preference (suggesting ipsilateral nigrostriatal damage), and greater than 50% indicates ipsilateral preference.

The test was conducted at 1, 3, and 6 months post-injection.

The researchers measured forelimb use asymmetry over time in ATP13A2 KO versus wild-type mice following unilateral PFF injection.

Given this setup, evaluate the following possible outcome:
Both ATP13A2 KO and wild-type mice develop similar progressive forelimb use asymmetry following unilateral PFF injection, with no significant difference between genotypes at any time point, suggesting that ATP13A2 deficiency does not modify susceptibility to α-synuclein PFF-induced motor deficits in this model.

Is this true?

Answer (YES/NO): NO